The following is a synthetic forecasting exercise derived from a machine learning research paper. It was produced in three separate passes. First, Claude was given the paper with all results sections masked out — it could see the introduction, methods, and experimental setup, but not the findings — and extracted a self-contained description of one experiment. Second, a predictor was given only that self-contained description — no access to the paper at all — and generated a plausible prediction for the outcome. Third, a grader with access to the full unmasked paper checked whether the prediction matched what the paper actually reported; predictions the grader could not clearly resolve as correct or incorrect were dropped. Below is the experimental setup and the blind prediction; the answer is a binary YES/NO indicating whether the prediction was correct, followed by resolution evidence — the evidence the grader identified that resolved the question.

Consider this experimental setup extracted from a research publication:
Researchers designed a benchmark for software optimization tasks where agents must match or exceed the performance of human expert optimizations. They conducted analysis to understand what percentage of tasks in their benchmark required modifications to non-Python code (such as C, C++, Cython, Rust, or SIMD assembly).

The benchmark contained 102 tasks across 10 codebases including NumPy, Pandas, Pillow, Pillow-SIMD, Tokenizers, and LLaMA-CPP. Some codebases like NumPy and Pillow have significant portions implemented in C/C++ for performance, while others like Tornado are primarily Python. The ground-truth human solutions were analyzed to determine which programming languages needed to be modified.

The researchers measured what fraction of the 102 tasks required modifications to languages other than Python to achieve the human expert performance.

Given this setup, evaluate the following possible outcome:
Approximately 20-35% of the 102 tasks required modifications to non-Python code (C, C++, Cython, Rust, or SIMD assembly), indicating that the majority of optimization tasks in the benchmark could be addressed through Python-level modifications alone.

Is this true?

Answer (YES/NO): NO